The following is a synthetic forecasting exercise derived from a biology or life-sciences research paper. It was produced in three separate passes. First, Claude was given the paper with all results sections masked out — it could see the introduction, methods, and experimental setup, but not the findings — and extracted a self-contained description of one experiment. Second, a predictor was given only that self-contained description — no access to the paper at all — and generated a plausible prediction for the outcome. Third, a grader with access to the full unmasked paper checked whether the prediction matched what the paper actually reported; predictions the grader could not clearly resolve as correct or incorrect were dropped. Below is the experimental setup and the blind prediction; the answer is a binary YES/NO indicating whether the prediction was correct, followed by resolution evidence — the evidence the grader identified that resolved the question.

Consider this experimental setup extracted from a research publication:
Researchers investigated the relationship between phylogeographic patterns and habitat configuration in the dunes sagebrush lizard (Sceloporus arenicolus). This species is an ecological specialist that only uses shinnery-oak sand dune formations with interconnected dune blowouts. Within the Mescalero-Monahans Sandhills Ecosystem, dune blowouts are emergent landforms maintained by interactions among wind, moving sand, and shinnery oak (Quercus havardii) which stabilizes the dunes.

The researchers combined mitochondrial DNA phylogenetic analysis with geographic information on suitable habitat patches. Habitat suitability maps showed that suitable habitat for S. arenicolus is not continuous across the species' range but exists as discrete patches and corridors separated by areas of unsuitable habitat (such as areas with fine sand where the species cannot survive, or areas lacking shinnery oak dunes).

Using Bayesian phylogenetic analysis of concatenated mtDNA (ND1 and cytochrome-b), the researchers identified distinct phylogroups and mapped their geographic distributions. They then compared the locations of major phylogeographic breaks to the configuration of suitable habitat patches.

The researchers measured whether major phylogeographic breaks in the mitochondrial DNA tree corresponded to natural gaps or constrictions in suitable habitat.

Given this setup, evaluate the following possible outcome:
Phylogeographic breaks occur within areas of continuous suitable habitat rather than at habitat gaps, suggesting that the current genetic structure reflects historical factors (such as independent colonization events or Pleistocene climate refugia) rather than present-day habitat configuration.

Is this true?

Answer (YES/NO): NO